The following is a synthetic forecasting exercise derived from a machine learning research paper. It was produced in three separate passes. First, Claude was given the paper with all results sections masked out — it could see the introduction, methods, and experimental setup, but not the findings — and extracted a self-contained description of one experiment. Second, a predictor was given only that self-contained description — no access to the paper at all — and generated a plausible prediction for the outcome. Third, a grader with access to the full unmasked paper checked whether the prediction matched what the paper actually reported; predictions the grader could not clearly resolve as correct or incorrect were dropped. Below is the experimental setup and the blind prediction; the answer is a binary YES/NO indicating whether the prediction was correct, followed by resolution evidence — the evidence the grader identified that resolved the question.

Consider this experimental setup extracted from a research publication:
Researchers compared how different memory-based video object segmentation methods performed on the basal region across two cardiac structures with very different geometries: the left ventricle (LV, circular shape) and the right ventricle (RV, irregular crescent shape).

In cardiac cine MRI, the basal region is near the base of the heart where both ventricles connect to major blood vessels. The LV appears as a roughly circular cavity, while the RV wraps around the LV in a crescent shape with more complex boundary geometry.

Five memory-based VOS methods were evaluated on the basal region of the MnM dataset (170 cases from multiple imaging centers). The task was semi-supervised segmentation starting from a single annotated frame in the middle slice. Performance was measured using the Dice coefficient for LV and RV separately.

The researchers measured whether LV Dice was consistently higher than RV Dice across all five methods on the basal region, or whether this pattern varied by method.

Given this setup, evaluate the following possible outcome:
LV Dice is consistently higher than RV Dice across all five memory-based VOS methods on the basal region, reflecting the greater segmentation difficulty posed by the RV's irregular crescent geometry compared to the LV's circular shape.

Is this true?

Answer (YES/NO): NO